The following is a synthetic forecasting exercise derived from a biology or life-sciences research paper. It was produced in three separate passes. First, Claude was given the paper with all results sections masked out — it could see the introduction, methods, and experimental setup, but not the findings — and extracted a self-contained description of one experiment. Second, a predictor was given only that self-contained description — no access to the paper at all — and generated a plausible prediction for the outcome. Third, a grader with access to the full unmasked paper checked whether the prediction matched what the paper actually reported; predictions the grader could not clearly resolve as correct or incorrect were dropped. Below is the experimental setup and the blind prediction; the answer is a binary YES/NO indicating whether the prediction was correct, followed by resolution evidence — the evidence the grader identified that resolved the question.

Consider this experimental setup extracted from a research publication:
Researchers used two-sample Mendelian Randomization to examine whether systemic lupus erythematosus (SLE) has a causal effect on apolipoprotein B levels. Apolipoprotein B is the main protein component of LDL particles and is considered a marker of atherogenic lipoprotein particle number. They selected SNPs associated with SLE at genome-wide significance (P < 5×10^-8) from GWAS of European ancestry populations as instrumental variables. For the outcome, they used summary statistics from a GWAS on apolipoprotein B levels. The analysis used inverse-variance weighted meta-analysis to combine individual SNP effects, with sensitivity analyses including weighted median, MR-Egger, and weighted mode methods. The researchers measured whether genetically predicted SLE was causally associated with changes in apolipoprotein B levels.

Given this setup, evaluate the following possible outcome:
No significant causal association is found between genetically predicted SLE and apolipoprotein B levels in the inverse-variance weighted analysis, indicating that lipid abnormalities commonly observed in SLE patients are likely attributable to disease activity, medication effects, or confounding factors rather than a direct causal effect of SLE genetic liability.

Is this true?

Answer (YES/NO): YES